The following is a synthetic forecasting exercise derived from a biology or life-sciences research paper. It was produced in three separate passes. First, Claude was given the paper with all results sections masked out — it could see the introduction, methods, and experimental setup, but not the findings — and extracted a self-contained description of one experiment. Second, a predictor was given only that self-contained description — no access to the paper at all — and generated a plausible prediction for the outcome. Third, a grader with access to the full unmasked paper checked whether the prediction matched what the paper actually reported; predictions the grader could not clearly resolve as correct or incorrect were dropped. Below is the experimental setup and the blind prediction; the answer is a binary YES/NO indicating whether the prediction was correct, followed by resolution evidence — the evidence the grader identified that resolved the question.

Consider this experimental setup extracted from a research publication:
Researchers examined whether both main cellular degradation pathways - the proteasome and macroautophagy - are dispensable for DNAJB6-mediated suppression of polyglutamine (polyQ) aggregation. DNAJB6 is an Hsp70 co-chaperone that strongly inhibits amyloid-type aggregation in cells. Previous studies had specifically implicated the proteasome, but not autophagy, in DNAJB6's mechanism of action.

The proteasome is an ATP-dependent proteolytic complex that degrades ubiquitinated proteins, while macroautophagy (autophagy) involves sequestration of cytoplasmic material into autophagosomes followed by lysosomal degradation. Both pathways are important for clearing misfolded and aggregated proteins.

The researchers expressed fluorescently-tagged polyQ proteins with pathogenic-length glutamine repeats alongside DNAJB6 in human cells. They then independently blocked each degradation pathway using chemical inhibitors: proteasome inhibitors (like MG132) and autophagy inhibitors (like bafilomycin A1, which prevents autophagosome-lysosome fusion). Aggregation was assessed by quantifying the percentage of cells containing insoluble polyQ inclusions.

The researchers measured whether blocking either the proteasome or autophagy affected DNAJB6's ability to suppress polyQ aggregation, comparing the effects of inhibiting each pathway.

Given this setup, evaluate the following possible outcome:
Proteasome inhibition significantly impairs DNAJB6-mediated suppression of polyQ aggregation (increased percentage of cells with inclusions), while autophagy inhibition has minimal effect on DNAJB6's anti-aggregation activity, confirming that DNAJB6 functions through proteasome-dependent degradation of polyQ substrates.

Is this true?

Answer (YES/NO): NO